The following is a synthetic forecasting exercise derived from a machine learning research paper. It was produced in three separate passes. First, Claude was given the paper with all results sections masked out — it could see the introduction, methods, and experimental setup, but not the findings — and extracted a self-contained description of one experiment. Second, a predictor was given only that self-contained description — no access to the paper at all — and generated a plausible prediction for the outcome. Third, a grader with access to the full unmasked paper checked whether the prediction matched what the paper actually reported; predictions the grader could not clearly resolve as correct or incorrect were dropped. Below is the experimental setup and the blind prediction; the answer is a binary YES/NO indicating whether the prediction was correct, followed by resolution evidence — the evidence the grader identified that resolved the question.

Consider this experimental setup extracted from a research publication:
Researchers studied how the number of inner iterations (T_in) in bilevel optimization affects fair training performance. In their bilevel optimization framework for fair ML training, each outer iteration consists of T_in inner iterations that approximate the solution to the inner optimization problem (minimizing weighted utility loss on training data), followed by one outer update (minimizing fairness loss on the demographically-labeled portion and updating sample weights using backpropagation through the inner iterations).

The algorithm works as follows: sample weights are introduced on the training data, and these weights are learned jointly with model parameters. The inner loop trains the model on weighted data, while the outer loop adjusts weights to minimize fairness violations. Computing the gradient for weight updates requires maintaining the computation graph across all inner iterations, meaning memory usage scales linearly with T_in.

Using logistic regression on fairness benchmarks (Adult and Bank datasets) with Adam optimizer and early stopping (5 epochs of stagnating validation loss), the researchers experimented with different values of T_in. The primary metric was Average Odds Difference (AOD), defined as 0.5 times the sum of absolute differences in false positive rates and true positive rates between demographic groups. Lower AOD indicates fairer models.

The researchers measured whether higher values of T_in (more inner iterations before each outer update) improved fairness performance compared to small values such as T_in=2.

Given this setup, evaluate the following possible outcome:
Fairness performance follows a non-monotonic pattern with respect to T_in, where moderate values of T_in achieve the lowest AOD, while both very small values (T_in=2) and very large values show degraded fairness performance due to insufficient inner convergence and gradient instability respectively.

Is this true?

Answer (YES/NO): NO